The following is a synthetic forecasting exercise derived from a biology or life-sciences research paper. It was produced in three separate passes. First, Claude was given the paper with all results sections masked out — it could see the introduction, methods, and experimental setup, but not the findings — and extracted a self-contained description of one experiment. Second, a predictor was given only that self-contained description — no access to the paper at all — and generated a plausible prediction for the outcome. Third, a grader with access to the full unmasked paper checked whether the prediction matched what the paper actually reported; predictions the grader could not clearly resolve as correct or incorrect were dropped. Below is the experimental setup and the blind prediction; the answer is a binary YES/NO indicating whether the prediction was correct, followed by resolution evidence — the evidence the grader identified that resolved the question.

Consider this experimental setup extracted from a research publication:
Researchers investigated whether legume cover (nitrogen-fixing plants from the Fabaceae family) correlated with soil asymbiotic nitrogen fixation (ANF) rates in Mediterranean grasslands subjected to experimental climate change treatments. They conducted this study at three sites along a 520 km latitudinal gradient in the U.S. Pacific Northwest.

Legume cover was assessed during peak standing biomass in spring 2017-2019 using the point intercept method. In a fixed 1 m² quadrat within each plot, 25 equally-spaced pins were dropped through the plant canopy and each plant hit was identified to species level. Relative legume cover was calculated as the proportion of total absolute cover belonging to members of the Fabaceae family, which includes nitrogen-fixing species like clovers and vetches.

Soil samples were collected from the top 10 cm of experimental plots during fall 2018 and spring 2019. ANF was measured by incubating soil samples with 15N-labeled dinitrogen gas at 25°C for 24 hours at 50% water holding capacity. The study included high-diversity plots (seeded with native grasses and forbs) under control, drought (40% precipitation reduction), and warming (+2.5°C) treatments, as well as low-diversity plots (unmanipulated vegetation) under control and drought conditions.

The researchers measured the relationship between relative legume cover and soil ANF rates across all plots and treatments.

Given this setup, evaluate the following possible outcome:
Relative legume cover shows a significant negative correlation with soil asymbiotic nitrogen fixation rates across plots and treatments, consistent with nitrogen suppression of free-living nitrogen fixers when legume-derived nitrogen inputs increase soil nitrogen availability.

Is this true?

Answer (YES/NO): NO